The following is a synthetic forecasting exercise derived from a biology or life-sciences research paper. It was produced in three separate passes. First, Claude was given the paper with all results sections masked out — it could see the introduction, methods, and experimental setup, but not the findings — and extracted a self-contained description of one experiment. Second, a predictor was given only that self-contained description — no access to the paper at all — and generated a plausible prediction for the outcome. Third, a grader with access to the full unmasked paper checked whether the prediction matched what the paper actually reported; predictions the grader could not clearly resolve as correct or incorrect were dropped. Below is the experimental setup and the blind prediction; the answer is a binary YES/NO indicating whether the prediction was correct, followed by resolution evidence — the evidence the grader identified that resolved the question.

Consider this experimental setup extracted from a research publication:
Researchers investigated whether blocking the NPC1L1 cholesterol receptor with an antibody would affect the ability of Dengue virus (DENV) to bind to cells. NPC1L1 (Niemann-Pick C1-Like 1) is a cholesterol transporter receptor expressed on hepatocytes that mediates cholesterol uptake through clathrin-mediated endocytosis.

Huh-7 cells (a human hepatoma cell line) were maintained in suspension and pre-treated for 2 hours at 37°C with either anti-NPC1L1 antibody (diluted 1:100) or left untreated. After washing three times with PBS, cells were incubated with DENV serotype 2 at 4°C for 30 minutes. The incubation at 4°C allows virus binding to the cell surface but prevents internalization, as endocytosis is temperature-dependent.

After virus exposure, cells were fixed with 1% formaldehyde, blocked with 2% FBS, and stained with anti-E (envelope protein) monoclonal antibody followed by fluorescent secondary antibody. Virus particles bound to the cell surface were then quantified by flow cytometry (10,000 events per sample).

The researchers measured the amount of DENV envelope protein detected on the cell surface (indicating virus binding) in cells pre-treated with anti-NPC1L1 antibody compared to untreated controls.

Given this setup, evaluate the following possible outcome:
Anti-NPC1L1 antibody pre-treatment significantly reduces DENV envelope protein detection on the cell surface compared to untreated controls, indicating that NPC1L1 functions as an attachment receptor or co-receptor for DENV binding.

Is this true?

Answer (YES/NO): NO